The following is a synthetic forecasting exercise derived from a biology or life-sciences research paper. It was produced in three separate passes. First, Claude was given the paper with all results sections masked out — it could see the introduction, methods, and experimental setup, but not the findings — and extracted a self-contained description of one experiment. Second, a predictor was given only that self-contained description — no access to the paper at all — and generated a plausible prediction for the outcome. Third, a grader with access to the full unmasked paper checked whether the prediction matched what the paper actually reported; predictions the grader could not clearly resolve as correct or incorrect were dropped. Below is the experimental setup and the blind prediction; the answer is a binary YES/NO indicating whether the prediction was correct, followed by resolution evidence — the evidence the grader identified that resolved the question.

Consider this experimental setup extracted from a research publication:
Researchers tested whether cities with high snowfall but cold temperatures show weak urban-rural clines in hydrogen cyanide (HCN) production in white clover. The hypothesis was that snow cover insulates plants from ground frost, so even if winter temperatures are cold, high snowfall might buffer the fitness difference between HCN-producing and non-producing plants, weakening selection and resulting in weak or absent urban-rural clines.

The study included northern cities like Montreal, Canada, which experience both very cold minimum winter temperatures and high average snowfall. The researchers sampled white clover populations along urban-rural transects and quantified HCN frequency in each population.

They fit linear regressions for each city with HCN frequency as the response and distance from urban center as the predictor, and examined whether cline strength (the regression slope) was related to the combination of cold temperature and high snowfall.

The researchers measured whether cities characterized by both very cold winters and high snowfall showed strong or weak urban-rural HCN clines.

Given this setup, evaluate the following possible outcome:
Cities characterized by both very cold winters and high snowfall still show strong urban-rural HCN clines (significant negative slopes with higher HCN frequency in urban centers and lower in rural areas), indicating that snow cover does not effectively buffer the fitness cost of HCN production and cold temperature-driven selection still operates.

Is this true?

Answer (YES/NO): NO